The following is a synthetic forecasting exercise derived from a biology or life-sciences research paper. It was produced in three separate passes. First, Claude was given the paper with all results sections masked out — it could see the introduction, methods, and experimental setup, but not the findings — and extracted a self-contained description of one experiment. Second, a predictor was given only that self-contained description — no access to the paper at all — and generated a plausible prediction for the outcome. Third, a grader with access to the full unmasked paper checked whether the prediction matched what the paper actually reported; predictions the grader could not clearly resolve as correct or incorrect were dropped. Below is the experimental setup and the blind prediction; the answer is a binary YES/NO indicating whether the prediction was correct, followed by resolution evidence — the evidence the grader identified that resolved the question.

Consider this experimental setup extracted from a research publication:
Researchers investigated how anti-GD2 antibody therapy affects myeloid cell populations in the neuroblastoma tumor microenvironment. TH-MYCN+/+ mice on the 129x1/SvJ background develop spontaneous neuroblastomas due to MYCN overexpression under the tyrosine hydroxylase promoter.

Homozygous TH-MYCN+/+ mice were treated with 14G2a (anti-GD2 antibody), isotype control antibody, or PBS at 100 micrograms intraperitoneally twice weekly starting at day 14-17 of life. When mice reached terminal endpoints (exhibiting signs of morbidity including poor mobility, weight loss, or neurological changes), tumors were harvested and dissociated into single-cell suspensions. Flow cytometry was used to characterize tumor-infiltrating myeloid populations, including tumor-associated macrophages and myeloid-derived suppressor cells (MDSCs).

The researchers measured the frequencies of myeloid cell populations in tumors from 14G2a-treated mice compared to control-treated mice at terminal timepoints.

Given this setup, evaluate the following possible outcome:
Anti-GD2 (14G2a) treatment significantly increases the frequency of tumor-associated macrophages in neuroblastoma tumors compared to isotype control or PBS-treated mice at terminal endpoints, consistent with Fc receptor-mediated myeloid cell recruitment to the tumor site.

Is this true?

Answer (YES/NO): NO